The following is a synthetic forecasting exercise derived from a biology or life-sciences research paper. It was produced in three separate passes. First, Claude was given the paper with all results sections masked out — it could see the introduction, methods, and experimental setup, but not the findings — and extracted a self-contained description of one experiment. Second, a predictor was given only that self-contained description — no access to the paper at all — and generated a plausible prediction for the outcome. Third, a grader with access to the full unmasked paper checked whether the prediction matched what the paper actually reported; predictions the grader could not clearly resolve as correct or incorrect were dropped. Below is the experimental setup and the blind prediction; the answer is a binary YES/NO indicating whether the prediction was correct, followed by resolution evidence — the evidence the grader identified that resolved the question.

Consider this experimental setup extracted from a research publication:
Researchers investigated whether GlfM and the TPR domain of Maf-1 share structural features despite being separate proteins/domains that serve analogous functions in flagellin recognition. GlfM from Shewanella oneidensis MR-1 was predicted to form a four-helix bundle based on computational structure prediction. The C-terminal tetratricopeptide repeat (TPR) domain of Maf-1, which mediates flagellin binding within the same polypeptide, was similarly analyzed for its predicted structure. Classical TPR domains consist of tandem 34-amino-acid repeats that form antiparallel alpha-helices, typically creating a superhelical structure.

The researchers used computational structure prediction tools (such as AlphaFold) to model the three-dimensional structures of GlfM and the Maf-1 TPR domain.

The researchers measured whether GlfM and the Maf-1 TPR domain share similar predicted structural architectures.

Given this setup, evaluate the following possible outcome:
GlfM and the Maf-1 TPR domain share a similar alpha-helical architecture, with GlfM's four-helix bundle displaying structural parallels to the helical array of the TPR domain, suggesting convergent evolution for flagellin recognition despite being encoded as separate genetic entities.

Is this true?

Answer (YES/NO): YES